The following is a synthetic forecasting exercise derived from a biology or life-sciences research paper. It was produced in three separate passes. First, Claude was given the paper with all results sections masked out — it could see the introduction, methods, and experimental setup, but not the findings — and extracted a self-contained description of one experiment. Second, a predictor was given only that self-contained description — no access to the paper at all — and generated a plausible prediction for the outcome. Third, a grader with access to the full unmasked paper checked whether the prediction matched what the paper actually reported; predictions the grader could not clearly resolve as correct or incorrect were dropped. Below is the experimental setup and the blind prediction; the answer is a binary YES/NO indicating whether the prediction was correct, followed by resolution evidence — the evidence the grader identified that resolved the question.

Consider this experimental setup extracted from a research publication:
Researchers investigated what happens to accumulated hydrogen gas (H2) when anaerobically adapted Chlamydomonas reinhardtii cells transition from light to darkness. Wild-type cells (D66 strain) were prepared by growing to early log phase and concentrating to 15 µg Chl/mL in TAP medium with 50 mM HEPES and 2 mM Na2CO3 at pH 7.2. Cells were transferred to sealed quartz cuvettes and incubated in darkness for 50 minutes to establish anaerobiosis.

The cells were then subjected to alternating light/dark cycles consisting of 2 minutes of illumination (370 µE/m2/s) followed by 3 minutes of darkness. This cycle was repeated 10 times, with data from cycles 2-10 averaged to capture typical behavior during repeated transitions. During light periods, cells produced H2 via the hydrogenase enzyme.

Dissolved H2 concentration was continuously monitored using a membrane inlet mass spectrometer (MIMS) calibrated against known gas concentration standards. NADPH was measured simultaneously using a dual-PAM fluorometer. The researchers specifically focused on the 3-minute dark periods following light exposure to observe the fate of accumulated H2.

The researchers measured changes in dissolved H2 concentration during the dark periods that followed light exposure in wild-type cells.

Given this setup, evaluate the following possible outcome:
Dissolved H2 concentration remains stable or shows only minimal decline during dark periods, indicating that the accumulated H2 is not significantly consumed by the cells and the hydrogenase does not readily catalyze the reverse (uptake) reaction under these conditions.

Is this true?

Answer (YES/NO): NO